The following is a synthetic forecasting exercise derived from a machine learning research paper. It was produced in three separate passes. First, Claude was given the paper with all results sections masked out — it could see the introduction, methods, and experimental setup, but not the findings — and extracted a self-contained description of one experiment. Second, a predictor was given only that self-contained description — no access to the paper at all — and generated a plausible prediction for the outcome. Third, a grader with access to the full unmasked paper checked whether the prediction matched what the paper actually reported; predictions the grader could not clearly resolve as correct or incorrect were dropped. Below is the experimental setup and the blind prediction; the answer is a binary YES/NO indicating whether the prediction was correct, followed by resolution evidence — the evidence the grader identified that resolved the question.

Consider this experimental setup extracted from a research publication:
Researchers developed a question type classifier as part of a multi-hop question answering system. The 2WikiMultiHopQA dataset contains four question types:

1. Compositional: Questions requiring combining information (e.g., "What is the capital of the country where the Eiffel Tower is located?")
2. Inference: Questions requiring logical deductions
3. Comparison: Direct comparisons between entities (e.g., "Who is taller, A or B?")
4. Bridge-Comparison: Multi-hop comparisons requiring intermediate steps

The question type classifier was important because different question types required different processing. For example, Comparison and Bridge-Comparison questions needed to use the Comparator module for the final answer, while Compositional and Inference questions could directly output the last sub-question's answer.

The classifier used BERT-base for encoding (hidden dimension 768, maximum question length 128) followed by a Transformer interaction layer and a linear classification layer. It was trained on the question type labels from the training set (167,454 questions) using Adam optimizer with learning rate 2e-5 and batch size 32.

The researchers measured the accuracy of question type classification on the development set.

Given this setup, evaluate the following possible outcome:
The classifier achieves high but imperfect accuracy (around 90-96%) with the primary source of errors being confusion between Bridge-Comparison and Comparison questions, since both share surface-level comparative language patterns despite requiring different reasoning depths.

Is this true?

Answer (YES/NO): NO